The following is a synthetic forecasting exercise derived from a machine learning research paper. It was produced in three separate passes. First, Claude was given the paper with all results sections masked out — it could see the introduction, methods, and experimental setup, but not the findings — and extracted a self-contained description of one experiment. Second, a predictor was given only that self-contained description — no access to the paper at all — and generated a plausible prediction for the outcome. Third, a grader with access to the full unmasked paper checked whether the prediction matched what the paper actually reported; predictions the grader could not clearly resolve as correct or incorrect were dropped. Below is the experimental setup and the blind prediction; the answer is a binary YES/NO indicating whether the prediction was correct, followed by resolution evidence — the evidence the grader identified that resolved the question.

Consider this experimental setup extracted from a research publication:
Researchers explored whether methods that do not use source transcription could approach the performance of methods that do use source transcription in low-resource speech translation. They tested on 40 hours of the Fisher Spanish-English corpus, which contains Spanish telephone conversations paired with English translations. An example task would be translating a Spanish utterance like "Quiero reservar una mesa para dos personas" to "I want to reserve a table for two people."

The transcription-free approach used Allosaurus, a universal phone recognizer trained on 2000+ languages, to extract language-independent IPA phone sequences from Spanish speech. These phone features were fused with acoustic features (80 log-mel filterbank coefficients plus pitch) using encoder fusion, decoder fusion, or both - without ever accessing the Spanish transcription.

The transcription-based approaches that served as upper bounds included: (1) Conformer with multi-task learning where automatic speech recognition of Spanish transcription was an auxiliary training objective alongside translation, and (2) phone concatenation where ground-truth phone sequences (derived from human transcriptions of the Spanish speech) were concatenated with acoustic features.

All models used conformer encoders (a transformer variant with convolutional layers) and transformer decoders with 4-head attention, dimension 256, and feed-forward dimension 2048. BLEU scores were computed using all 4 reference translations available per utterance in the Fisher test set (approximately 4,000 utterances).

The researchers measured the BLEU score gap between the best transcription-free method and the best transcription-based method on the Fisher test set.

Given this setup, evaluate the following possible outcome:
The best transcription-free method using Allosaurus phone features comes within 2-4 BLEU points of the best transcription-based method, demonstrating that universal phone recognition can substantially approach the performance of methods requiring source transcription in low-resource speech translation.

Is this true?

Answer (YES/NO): YES